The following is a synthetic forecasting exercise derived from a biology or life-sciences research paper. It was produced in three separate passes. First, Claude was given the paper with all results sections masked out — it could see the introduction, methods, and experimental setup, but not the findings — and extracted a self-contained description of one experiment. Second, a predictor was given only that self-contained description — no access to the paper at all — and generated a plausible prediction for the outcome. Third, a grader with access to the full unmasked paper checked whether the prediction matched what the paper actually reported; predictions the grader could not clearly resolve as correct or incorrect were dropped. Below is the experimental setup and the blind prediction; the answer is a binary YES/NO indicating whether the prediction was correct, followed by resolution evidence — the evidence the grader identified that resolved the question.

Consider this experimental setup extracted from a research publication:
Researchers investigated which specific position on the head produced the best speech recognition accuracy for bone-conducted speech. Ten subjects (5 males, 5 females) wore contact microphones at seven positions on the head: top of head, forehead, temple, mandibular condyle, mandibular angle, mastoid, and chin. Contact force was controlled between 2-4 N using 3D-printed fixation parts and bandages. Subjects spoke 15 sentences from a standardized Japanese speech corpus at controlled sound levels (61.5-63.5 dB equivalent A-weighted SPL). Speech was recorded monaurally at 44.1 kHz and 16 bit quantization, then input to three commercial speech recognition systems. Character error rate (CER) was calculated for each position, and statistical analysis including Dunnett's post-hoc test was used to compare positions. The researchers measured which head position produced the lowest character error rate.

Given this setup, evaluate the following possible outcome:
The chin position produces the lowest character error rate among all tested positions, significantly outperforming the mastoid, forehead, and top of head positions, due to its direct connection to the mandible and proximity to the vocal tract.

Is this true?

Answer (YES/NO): NO